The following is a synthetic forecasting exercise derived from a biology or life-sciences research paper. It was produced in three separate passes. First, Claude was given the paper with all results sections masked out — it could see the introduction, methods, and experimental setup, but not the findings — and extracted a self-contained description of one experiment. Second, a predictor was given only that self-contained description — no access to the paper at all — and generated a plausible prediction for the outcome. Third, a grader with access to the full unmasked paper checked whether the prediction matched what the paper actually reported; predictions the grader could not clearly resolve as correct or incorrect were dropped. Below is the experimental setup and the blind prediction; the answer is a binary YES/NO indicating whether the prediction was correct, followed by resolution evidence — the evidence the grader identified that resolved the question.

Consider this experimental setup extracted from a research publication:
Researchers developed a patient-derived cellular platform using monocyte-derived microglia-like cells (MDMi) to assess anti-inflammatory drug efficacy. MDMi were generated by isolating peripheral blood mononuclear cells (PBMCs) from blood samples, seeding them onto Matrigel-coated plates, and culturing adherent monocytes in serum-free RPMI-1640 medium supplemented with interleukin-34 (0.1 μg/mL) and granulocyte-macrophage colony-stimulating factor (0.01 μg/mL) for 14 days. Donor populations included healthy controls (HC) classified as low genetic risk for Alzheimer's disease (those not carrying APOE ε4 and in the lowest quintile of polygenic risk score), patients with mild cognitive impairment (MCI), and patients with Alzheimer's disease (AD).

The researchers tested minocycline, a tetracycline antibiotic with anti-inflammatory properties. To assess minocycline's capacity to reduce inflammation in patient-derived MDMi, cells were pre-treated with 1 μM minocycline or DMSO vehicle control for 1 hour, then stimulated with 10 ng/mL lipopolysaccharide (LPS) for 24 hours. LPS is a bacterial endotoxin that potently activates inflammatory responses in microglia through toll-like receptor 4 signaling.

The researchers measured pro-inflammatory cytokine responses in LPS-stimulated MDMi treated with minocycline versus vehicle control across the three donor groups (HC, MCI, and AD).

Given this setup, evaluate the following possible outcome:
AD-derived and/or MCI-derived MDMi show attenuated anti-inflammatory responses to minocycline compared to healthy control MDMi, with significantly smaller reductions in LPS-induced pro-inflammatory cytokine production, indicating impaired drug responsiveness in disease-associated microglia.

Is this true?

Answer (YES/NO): YES